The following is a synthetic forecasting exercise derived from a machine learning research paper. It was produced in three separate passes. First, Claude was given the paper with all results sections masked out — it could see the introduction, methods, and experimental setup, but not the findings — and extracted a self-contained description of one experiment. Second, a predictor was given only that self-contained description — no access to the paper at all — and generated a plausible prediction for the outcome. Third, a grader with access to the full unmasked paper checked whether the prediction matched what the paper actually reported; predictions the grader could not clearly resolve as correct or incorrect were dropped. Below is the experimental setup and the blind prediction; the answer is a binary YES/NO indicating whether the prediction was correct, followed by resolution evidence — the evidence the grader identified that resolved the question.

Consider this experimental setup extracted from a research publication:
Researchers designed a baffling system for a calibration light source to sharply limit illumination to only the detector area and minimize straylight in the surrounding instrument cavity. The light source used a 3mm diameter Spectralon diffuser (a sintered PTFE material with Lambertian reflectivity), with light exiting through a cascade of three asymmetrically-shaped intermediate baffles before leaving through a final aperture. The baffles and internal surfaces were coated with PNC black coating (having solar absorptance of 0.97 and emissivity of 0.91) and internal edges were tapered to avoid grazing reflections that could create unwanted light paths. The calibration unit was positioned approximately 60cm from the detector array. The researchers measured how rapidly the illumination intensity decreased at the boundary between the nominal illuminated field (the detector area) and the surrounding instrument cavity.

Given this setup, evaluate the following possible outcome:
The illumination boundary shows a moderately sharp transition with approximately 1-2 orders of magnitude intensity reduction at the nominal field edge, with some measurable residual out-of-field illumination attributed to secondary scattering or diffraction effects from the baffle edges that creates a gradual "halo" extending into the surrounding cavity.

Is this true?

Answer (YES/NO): NO